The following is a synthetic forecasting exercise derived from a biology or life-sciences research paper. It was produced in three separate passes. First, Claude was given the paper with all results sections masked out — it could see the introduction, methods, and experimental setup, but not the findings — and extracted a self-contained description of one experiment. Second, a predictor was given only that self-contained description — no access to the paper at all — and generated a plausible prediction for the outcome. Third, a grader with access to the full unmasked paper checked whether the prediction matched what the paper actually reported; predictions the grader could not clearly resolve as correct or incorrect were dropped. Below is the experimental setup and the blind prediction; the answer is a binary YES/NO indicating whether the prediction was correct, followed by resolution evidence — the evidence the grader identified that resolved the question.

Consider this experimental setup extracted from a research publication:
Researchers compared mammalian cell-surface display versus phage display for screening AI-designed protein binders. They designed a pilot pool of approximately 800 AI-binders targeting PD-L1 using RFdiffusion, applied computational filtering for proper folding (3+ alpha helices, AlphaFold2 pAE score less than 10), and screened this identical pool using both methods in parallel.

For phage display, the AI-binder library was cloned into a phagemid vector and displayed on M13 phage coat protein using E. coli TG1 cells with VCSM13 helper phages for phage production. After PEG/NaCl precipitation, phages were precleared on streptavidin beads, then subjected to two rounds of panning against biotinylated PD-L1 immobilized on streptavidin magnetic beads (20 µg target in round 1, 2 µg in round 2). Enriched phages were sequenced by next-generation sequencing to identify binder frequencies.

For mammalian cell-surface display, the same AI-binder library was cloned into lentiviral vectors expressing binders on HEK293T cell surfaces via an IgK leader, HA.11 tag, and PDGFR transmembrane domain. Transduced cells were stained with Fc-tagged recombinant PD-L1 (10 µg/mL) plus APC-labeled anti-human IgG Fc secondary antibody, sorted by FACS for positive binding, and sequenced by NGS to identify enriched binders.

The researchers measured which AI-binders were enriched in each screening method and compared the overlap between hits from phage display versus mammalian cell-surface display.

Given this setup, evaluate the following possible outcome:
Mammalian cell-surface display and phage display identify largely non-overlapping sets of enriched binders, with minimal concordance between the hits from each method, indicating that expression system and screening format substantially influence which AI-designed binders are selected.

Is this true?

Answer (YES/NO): NO